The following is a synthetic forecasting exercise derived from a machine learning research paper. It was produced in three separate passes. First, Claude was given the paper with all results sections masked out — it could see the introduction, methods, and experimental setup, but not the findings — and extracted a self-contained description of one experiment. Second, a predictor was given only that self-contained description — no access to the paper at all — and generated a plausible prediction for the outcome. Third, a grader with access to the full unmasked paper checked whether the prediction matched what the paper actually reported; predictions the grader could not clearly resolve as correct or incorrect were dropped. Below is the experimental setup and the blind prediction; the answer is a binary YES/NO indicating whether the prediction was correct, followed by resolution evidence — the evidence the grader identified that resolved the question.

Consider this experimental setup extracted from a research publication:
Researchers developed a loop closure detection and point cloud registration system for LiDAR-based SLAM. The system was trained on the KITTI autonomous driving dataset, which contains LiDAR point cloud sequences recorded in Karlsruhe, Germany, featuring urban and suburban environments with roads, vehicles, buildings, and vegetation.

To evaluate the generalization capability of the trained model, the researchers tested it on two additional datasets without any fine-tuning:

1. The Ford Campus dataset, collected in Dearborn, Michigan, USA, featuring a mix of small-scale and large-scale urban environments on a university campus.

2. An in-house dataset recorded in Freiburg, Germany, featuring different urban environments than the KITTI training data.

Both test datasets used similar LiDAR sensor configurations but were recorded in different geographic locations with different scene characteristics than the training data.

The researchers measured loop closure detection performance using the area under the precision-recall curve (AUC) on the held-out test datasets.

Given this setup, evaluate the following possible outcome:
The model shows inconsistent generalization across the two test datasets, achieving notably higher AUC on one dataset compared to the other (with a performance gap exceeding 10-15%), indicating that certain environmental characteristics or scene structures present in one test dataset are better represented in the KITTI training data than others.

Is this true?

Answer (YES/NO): NO